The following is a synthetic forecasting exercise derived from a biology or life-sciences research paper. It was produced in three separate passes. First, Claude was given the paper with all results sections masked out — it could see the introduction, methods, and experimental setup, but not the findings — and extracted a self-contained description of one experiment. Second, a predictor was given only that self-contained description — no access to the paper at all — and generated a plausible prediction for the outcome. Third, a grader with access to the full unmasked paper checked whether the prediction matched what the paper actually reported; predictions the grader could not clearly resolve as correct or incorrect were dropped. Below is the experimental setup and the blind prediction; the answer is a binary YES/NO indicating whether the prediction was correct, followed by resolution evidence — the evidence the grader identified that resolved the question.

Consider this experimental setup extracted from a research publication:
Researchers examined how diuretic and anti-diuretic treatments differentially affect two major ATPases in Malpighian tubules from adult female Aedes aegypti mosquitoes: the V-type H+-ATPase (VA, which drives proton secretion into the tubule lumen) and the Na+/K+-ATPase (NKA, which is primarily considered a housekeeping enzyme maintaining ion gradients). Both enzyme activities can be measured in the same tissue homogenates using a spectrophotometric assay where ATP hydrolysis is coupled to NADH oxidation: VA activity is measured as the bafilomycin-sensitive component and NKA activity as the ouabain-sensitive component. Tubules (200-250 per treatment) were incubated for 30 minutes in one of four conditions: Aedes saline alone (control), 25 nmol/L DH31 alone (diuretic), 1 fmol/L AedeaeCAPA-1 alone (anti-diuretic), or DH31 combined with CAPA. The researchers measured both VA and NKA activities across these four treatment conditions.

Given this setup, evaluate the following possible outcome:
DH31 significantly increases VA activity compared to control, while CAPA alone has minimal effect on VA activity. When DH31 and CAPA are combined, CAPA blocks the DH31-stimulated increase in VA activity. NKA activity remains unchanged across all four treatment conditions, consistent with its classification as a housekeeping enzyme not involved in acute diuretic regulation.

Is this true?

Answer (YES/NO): YES